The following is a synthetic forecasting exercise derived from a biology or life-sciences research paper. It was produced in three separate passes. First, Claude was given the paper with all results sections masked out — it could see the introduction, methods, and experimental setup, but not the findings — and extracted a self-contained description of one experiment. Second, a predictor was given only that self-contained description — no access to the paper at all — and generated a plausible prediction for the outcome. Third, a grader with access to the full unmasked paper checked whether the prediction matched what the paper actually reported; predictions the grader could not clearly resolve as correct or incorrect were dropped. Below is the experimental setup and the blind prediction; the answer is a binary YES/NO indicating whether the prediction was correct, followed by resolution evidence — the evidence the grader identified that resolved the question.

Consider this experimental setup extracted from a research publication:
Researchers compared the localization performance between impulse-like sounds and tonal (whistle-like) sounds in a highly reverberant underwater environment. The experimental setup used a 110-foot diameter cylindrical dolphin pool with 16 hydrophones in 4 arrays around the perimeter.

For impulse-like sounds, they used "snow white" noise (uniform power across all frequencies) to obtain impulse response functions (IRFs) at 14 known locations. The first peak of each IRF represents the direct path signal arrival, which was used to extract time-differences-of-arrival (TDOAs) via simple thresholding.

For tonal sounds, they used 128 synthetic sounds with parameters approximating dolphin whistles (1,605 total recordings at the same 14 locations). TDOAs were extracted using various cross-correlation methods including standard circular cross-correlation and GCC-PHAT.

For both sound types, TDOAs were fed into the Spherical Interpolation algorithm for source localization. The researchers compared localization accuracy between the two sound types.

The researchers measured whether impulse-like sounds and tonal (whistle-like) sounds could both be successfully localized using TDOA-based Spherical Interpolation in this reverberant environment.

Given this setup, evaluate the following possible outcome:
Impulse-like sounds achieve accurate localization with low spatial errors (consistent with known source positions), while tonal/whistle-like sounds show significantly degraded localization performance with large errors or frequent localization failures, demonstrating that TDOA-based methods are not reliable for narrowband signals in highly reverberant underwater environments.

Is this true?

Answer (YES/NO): YES